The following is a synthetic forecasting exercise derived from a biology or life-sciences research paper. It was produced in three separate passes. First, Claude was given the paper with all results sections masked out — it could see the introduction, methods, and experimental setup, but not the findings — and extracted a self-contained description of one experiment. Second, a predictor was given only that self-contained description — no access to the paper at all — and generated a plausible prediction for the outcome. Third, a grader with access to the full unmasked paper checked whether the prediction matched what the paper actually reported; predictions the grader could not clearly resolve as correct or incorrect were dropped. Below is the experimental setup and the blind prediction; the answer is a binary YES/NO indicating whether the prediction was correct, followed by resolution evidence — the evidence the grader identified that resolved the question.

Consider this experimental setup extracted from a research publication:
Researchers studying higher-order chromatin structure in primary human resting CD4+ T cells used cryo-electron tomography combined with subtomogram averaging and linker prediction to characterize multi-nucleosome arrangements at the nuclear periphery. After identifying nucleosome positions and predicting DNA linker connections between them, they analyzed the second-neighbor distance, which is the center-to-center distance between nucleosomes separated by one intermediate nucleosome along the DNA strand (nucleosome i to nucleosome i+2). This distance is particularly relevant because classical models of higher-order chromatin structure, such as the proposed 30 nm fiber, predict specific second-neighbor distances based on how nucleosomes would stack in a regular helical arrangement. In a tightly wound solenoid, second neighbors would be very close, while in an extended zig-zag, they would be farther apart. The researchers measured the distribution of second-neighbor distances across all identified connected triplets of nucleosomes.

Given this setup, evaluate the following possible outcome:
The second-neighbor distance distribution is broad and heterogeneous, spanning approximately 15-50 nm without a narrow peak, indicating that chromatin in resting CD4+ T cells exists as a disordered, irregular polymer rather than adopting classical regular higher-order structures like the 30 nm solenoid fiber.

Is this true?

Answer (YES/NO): NO